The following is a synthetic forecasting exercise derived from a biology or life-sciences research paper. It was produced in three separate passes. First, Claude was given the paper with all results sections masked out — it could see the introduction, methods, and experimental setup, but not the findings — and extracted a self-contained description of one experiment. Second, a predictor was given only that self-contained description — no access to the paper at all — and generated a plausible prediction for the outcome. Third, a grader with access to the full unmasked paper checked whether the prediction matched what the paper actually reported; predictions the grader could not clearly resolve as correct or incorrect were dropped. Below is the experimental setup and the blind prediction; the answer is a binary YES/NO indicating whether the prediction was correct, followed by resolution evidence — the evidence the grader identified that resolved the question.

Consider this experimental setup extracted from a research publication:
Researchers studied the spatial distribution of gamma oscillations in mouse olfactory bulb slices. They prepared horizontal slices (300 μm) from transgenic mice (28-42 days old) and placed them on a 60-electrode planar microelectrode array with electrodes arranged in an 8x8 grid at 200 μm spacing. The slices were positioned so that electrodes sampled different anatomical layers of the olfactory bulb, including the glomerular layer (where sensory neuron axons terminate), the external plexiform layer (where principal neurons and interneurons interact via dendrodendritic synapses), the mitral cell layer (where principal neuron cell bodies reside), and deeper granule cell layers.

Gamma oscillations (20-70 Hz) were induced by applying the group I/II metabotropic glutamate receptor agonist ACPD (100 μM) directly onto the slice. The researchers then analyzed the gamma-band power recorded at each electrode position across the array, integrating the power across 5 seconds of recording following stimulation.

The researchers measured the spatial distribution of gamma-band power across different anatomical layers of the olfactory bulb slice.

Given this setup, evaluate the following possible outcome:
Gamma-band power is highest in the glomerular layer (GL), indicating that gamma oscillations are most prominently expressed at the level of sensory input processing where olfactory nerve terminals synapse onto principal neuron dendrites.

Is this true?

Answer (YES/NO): NO